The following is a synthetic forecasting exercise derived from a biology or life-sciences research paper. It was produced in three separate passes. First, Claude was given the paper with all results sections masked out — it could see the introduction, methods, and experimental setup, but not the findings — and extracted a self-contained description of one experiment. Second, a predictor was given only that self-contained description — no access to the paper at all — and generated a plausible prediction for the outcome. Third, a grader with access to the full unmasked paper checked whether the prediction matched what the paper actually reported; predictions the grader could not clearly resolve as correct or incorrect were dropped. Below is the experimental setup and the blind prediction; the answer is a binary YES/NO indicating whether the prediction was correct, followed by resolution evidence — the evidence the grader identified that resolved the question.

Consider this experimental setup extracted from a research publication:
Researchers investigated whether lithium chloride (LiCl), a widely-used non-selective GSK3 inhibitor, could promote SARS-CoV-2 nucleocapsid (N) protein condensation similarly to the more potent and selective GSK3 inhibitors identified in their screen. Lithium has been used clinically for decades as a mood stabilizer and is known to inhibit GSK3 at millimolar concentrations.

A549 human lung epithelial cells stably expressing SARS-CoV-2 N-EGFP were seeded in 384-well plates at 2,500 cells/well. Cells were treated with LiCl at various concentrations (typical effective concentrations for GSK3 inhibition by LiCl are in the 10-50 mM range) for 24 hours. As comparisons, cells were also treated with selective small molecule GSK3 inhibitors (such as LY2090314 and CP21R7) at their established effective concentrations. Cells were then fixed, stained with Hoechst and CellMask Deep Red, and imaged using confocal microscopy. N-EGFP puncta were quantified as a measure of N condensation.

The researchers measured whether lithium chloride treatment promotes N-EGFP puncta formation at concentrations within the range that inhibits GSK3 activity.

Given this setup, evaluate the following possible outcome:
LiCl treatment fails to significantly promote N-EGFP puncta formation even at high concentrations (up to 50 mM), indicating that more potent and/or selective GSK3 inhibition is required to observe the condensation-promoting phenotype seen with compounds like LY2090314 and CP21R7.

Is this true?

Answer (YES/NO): NO